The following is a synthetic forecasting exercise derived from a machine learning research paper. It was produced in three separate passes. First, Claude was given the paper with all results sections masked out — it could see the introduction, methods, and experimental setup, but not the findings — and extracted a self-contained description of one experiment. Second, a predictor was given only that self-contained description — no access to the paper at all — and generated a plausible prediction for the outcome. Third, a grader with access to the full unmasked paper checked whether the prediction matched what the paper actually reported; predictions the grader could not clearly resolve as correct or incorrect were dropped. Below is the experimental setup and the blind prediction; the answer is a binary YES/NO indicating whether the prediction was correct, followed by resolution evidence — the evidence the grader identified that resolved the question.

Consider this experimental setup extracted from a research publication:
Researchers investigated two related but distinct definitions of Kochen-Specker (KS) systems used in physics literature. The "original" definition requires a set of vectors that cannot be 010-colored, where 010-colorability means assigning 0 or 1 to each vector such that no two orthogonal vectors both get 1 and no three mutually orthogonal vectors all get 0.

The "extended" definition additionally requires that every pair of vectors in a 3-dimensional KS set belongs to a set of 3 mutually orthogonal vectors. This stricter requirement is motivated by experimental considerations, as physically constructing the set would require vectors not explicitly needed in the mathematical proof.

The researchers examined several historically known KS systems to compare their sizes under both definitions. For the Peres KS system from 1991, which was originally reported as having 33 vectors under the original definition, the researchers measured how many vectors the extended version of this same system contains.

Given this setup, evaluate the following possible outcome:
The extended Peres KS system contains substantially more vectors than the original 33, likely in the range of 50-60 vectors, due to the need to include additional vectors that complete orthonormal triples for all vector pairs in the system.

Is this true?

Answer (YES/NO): YES